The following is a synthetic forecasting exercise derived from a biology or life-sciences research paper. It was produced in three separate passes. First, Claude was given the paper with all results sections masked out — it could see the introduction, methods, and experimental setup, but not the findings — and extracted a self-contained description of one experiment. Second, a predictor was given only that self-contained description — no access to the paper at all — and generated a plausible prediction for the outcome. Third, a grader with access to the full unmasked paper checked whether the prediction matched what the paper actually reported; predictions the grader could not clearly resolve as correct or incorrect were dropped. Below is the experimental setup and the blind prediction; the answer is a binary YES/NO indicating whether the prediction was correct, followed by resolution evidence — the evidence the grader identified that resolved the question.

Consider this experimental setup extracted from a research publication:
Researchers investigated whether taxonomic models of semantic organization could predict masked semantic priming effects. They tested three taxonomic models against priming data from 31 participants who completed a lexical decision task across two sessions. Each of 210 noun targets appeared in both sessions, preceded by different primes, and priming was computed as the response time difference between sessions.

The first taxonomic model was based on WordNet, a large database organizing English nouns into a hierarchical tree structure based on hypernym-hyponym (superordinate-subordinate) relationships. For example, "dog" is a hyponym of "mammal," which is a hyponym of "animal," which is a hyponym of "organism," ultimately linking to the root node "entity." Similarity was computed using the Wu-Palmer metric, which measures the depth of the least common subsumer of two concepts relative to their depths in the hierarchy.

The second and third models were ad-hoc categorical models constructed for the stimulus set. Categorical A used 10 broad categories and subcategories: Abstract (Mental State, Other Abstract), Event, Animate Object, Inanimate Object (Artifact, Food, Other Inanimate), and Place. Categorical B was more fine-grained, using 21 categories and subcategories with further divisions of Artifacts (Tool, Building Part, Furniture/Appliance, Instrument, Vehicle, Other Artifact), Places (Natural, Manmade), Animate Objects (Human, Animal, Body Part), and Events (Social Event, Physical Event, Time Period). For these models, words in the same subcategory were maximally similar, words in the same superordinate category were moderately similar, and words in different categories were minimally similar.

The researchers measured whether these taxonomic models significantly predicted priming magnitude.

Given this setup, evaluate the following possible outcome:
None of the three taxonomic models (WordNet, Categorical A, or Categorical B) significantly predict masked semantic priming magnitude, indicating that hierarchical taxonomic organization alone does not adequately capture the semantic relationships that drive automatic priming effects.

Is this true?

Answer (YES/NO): NO